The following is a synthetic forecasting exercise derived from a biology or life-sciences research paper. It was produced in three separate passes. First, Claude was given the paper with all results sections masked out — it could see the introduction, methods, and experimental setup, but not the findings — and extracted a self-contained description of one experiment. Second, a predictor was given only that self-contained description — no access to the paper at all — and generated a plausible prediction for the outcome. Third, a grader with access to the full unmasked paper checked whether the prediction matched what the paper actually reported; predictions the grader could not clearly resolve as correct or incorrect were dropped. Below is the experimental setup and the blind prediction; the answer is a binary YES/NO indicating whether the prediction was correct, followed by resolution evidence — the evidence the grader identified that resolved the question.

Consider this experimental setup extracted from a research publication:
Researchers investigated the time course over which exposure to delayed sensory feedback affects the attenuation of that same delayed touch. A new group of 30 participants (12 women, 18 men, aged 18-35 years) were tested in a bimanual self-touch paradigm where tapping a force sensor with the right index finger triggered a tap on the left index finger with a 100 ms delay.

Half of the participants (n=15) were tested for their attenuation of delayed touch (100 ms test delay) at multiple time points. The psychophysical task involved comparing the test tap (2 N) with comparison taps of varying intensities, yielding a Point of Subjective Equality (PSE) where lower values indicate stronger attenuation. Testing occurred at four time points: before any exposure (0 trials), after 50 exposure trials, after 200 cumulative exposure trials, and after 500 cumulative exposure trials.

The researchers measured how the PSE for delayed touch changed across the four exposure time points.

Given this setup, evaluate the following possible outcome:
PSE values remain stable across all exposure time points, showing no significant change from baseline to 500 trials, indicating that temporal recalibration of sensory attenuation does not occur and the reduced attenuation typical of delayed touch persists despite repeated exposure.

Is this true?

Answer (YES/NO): NO